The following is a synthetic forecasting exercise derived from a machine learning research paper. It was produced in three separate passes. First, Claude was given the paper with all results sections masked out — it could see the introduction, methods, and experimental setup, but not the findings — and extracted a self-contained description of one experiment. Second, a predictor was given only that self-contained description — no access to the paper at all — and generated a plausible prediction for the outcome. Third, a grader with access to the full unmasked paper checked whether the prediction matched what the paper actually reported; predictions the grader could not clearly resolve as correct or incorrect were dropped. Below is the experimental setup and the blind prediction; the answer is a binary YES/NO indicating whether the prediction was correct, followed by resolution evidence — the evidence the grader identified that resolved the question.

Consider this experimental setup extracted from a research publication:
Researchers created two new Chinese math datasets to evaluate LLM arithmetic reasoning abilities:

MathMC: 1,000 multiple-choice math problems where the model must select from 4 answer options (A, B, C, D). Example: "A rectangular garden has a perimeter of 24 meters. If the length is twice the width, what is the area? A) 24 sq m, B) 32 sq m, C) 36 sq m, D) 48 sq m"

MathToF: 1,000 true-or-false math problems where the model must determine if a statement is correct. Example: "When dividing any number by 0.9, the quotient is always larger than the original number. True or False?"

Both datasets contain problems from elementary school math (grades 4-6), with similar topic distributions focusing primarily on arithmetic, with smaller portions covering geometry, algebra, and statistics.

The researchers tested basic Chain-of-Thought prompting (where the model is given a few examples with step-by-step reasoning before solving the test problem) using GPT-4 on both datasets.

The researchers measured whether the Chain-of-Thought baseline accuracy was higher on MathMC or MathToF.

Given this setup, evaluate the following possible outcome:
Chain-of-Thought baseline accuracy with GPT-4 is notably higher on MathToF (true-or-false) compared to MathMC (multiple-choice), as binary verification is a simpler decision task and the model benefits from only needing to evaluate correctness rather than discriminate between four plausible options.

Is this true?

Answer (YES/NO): NO